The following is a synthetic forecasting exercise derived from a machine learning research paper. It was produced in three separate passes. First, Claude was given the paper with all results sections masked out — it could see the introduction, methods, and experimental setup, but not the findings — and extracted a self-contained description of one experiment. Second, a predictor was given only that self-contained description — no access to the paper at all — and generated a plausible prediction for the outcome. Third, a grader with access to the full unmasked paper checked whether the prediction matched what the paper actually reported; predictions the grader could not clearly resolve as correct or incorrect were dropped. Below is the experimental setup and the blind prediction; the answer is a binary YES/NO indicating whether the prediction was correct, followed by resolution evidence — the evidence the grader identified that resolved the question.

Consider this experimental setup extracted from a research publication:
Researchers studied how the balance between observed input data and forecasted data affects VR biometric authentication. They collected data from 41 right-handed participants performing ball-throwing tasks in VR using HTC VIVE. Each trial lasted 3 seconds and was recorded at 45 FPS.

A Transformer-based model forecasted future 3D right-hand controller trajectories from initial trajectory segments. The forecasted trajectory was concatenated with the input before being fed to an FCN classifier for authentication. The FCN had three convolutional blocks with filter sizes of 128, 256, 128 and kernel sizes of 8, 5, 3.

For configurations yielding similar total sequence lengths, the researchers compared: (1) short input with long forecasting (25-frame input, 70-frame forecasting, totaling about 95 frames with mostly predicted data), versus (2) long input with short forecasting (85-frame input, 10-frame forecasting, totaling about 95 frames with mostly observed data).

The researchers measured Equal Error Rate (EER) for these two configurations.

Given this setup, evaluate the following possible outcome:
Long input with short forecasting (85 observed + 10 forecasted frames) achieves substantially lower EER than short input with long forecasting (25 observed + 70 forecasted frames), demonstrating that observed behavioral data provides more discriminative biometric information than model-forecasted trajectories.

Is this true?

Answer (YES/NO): YES